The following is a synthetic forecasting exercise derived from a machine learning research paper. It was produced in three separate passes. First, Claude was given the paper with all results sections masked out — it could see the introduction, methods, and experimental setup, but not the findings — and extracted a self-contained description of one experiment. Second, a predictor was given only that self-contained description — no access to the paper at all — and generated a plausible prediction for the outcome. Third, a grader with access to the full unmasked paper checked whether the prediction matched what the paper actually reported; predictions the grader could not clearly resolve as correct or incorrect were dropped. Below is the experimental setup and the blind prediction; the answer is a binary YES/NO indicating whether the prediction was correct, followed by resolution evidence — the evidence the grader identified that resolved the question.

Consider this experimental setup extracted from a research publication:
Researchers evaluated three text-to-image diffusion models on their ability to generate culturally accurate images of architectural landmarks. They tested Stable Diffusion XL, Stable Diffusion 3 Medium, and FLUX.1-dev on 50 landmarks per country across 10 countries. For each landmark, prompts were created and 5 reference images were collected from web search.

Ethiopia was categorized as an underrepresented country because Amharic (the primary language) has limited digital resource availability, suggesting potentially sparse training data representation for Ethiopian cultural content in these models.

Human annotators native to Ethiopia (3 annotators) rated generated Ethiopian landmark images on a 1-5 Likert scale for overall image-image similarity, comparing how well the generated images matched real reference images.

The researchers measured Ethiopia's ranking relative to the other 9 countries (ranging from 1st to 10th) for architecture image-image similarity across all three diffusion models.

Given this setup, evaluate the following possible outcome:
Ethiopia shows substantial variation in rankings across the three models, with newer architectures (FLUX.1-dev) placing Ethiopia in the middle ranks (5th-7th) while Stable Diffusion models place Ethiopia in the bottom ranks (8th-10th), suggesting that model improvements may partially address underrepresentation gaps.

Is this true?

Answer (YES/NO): NO